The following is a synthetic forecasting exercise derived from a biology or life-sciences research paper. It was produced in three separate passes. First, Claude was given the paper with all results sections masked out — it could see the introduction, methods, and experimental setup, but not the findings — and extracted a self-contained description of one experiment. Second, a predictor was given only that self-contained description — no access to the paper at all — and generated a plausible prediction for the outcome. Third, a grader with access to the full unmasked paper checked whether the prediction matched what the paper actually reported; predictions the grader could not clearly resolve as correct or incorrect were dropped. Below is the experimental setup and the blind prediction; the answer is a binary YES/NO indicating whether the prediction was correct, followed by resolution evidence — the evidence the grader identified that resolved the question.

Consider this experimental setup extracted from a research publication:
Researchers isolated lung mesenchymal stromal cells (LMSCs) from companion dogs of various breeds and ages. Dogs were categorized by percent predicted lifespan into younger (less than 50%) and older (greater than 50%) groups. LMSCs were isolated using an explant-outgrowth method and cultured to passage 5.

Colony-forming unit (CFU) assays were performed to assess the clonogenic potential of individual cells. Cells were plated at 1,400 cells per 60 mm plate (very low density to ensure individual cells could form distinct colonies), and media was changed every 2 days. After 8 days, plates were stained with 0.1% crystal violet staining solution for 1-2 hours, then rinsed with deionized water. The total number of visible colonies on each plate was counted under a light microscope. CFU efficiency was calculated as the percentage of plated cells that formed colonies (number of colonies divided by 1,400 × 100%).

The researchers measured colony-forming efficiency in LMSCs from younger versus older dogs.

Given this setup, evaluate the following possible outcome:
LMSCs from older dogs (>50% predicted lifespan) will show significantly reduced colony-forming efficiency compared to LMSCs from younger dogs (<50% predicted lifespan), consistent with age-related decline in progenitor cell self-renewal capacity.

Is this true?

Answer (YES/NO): YES